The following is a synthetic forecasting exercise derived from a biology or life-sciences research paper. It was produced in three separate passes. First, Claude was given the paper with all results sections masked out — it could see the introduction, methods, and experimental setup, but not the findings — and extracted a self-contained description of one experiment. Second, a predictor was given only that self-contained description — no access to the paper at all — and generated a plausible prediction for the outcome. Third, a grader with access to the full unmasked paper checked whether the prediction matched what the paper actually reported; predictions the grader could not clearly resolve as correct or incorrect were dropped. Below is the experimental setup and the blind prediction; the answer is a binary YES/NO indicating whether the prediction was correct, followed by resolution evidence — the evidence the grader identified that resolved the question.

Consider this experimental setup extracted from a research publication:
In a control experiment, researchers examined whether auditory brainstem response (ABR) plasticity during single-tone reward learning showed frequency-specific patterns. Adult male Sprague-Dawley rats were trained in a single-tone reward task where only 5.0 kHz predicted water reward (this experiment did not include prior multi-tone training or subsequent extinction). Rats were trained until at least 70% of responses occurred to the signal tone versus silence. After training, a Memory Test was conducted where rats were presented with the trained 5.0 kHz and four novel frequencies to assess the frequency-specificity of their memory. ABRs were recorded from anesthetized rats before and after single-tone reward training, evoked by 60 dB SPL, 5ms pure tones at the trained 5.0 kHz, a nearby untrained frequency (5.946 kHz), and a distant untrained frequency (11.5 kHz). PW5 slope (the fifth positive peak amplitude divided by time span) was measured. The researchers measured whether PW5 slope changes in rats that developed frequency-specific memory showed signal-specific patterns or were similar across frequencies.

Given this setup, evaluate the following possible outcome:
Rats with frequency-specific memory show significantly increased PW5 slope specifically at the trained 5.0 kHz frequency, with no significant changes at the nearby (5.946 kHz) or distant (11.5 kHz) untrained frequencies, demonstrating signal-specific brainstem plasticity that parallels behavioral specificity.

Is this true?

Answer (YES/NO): YES